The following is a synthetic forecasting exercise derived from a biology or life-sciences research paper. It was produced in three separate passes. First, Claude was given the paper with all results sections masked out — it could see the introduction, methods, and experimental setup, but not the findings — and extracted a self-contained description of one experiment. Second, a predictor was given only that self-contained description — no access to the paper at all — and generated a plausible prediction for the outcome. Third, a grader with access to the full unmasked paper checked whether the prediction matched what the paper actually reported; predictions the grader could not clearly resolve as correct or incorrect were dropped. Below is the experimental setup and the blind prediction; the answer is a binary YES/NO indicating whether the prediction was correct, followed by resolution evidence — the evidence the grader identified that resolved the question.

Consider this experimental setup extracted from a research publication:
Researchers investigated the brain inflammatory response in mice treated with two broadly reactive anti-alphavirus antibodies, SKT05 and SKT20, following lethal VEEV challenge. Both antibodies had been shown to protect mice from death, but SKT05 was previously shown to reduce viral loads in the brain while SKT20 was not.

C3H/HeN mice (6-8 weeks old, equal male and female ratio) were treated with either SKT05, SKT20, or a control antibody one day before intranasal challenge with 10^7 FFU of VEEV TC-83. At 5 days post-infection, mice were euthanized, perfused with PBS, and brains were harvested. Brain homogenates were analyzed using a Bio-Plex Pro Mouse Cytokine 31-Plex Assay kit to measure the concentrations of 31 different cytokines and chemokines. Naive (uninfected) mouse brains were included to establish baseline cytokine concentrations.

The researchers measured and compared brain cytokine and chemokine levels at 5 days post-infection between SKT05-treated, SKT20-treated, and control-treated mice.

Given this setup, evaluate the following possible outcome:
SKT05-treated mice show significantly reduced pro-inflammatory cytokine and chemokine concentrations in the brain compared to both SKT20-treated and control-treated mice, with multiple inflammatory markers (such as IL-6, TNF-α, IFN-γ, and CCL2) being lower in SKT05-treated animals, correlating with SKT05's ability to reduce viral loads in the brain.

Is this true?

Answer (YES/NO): YES